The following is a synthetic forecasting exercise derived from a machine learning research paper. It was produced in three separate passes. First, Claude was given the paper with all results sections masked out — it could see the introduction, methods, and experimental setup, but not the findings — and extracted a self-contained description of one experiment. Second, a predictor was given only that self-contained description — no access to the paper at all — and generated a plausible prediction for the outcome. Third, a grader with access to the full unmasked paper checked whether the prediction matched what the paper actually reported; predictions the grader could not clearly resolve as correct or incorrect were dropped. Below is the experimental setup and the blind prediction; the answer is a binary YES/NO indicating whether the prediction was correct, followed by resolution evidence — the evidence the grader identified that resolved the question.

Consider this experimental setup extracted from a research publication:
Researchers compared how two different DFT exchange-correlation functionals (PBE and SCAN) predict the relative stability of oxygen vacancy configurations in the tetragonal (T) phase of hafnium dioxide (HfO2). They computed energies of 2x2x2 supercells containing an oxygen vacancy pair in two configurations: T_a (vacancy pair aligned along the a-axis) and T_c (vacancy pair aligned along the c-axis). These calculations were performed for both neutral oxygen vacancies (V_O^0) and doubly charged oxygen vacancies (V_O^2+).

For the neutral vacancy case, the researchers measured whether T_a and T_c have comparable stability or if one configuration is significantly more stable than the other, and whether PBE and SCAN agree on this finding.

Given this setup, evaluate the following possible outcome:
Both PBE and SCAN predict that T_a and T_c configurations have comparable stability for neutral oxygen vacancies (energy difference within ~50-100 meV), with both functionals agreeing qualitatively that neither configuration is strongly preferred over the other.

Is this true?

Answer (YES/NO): YES